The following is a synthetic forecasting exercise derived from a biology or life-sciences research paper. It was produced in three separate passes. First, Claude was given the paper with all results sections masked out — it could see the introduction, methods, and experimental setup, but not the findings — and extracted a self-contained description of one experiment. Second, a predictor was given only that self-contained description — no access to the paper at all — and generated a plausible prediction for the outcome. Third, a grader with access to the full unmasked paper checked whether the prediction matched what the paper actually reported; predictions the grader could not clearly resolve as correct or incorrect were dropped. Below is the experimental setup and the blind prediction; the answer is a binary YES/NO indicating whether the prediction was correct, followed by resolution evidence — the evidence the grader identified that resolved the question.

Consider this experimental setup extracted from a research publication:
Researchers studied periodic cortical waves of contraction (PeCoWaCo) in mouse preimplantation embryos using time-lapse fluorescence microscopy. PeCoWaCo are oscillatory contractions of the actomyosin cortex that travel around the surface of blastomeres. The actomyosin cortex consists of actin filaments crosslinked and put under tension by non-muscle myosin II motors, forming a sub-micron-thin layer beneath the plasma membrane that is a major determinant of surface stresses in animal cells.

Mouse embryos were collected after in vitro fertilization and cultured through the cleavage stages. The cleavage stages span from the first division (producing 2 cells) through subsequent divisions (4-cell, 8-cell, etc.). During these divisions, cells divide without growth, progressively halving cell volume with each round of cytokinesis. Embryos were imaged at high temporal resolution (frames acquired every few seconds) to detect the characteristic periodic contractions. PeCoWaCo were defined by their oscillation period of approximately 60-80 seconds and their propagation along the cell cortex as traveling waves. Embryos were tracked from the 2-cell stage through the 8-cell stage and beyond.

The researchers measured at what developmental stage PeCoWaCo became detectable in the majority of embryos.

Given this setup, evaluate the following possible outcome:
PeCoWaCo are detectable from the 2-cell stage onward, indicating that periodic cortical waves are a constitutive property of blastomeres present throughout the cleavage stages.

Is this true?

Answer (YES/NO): NO